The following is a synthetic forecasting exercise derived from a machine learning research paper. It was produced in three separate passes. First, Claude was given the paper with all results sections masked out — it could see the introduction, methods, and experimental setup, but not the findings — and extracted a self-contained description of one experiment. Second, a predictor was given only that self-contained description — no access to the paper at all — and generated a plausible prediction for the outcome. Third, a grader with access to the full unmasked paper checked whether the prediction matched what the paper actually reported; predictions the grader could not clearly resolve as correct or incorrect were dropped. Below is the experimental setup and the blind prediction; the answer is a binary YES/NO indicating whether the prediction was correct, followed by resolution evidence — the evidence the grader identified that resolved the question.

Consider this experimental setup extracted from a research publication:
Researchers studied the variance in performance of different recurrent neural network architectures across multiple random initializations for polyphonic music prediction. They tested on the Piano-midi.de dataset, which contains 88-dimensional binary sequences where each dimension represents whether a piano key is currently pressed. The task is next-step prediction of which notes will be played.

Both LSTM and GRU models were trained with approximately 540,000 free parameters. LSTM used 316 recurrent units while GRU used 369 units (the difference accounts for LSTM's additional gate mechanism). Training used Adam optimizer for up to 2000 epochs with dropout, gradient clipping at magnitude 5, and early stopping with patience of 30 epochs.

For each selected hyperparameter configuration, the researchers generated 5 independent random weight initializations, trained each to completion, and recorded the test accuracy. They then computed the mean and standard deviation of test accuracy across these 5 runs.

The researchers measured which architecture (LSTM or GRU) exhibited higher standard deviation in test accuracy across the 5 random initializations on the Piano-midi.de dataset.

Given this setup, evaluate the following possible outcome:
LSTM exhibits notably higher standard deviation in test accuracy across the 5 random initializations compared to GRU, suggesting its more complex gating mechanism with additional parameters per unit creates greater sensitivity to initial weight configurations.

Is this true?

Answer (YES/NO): YES